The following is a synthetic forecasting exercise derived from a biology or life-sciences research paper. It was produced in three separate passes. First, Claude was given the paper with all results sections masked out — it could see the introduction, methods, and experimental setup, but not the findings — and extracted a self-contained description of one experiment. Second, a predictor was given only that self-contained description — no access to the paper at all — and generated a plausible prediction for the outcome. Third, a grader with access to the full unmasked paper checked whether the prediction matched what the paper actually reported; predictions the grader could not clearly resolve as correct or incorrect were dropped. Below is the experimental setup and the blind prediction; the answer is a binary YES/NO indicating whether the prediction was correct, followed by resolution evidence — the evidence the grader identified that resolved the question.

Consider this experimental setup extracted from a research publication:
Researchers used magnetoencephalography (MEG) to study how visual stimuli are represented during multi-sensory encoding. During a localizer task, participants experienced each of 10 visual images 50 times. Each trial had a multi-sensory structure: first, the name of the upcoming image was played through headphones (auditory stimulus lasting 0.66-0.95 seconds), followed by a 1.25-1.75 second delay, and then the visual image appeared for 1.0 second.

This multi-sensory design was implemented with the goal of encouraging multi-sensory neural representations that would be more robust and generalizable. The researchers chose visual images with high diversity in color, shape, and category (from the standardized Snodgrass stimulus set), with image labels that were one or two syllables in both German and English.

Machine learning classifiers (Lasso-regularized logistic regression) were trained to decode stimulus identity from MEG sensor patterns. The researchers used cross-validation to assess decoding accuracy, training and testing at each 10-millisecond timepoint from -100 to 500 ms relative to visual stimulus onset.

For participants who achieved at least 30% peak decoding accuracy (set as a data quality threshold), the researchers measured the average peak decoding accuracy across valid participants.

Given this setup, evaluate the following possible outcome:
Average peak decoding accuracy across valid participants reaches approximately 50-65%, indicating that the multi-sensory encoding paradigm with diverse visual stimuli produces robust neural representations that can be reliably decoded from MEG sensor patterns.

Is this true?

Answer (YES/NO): NO